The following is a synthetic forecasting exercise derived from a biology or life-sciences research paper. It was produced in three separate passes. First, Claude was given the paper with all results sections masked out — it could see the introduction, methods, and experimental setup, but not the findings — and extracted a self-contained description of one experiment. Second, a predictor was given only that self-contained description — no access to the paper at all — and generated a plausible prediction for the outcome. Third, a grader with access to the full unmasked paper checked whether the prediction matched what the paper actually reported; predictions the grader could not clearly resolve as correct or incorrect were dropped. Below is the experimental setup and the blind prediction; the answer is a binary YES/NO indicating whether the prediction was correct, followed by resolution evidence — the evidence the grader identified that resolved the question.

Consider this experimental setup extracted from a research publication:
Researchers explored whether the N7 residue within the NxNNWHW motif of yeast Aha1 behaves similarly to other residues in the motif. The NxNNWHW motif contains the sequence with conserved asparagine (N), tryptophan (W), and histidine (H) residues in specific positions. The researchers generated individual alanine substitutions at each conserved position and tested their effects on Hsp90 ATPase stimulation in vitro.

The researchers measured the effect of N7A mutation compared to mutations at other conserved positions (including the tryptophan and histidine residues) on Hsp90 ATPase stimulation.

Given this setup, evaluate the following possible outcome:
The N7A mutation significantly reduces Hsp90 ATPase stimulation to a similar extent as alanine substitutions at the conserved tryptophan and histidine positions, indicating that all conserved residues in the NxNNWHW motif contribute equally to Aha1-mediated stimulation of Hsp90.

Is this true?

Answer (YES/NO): NO